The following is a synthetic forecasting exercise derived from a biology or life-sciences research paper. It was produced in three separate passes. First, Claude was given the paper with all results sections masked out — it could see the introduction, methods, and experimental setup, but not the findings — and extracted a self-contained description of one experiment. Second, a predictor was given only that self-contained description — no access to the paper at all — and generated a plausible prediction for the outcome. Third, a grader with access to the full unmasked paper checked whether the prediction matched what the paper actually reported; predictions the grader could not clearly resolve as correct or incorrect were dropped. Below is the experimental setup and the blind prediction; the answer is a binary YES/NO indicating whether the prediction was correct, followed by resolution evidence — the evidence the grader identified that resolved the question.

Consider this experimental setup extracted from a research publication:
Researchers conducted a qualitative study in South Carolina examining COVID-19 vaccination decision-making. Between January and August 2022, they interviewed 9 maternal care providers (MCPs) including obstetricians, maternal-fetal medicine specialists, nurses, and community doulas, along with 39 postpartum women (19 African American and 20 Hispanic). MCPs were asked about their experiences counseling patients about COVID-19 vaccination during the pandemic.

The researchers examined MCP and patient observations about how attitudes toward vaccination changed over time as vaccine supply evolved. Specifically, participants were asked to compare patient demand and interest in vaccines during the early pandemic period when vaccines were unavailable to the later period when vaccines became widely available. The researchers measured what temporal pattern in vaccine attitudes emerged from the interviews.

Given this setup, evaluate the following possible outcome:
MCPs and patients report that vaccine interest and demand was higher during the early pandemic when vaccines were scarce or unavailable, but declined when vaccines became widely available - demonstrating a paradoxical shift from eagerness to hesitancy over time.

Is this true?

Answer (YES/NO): YES